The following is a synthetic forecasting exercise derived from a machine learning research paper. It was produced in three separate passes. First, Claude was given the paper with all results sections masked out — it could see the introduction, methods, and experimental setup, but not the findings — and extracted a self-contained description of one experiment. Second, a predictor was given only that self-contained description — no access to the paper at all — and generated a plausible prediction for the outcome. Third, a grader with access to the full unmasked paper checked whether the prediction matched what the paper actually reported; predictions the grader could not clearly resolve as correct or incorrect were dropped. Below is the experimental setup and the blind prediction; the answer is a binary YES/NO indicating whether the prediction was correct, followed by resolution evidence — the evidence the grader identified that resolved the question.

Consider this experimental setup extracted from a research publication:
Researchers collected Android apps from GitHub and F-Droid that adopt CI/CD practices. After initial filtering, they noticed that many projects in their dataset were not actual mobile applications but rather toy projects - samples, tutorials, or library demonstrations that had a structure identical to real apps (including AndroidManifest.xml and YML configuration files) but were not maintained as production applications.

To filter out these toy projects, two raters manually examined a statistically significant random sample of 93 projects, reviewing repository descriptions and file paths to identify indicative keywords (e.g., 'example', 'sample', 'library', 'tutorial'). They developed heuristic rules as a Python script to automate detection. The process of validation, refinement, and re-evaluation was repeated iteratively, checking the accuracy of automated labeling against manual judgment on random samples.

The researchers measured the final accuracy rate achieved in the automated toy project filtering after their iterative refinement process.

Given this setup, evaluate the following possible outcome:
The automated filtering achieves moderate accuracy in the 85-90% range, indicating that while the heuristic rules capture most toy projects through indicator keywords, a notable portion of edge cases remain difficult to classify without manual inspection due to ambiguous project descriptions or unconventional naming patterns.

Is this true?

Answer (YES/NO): NO